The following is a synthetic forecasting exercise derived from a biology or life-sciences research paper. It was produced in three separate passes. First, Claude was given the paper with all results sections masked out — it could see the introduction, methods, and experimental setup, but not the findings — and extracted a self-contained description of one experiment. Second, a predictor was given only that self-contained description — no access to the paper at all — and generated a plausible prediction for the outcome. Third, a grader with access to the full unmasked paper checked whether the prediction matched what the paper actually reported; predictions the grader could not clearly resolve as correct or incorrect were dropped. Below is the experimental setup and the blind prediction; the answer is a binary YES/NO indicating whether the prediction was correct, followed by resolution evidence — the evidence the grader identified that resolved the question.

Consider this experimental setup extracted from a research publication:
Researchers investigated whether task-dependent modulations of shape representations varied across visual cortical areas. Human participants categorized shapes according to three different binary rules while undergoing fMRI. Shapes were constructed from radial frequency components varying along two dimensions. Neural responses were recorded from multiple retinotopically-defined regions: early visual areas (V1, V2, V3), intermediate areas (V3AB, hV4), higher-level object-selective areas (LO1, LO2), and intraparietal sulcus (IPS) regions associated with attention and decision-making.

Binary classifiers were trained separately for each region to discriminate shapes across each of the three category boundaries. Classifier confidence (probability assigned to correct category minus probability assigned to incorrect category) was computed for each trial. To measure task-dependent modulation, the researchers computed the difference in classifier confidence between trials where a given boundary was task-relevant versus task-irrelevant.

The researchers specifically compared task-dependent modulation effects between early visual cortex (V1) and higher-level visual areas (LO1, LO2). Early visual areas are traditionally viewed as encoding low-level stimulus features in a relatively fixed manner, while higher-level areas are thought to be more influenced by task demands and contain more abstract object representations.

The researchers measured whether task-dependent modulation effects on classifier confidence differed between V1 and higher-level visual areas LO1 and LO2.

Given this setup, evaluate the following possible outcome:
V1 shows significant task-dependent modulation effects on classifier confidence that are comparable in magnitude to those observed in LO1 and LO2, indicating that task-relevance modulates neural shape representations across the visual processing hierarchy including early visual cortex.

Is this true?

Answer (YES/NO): NO